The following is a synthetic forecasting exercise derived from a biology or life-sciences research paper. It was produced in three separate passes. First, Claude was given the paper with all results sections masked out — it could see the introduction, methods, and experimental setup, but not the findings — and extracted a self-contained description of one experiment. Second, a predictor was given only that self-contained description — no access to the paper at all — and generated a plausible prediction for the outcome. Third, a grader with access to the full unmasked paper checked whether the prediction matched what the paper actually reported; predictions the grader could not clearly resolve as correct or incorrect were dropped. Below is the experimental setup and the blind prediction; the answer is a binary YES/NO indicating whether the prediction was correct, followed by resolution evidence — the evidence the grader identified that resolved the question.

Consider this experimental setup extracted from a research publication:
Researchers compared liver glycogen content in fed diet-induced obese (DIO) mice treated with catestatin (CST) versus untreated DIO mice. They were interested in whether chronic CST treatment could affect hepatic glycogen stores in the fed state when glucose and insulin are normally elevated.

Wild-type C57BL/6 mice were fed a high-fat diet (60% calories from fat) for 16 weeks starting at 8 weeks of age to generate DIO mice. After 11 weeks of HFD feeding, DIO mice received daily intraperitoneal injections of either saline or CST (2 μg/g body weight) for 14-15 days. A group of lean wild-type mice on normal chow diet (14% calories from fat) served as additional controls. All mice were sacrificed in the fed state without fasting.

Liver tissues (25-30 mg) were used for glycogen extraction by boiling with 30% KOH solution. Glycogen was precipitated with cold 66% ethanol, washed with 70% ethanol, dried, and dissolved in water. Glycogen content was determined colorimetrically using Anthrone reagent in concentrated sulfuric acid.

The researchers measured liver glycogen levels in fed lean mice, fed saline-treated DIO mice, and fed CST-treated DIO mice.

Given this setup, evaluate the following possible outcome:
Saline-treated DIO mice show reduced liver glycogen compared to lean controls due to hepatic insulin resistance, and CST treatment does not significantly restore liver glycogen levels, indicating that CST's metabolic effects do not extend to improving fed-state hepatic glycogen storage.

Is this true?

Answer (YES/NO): NO